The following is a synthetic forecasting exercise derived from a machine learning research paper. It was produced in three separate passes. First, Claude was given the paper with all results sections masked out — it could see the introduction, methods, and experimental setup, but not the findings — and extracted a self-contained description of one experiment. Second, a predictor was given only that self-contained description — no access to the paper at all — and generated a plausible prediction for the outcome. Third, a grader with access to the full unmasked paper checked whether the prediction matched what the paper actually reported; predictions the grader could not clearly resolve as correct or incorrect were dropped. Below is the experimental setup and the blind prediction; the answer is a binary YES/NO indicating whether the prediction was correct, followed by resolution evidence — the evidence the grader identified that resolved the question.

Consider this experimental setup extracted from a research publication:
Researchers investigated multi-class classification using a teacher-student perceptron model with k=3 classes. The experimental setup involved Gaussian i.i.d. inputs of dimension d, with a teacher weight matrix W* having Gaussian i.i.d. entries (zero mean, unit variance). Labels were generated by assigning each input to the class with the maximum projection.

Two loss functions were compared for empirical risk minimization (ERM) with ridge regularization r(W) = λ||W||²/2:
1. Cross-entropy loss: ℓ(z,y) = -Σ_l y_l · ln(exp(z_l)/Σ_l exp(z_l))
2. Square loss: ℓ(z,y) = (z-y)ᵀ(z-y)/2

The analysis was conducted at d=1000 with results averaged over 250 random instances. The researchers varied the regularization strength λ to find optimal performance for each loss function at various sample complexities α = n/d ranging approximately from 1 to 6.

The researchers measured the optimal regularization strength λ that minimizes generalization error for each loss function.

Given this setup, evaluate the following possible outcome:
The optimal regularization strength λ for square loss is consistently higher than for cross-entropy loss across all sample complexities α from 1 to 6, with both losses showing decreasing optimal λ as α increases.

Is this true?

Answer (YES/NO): NO